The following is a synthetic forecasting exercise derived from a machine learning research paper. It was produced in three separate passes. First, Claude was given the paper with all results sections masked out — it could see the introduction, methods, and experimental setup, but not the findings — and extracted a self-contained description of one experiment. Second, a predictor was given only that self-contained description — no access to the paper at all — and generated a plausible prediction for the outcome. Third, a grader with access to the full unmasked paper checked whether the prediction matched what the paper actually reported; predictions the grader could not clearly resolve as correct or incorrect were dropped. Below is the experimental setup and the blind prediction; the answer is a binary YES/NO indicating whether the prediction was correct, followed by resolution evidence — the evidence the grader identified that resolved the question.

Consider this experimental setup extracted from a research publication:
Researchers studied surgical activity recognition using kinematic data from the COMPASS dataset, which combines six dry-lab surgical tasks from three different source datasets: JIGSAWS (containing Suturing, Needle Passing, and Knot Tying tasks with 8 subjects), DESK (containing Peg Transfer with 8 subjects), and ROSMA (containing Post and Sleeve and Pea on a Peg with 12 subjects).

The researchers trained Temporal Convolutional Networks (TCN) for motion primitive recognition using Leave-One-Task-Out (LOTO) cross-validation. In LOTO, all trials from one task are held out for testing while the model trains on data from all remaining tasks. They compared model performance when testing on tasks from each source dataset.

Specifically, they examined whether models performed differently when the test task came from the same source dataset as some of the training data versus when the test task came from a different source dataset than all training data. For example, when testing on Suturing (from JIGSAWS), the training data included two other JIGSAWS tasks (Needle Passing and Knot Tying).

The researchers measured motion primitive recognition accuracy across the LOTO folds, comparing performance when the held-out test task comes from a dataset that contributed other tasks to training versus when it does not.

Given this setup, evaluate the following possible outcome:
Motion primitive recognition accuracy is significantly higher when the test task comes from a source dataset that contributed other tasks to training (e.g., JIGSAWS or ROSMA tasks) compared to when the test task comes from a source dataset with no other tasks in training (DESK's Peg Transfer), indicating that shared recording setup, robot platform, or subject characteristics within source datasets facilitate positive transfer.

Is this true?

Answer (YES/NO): NO